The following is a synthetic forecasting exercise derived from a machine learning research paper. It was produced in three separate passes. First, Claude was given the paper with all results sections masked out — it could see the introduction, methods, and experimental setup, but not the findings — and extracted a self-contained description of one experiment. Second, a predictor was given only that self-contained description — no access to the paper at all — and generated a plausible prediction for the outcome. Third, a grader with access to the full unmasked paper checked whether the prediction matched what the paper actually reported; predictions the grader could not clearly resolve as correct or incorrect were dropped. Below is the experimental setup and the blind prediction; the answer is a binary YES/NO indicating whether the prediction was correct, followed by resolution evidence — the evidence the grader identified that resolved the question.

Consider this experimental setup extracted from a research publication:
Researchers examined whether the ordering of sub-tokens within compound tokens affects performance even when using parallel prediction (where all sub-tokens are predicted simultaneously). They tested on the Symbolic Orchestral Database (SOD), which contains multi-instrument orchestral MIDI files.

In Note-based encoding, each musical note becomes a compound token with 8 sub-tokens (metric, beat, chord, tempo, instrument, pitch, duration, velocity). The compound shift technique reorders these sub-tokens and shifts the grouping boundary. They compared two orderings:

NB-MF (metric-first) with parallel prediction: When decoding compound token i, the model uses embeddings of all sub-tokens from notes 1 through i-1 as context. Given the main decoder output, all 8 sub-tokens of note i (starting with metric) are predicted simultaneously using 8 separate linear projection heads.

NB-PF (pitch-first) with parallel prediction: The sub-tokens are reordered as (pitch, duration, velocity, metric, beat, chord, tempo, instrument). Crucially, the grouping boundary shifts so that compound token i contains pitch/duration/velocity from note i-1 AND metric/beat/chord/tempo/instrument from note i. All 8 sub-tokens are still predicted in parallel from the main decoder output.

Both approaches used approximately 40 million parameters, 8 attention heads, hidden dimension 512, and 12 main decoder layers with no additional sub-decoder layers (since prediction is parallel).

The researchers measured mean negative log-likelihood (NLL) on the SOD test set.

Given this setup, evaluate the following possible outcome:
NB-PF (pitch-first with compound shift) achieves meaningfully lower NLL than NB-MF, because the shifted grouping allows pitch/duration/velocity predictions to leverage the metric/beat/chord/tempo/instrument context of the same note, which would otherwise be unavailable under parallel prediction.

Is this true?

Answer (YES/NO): YES